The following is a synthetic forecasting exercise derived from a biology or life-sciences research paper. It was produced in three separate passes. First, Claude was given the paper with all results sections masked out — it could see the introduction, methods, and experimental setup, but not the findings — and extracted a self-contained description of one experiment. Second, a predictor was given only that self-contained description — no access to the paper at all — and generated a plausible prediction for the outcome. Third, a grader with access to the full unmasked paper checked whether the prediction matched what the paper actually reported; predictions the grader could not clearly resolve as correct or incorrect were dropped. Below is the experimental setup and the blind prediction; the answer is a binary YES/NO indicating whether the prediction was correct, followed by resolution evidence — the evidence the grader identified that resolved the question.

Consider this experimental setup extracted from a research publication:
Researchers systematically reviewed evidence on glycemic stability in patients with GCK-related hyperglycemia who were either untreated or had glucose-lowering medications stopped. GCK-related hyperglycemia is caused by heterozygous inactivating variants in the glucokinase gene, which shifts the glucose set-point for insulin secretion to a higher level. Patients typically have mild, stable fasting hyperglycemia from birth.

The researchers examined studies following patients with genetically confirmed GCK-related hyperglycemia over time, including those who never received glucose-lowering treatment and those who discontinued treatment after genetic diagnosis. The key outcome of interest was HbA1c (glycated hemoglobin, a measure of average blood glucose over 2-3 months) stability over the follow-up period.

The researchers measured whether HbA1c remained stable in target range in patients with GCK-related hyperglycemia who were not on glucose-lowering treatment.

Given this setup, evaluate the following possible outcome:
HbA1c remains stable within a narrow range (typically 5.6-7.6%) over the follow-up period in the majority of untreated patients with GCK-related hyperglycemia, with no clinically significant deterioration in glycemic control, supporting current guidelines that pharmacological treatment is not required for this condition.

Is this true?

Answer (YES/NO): YES